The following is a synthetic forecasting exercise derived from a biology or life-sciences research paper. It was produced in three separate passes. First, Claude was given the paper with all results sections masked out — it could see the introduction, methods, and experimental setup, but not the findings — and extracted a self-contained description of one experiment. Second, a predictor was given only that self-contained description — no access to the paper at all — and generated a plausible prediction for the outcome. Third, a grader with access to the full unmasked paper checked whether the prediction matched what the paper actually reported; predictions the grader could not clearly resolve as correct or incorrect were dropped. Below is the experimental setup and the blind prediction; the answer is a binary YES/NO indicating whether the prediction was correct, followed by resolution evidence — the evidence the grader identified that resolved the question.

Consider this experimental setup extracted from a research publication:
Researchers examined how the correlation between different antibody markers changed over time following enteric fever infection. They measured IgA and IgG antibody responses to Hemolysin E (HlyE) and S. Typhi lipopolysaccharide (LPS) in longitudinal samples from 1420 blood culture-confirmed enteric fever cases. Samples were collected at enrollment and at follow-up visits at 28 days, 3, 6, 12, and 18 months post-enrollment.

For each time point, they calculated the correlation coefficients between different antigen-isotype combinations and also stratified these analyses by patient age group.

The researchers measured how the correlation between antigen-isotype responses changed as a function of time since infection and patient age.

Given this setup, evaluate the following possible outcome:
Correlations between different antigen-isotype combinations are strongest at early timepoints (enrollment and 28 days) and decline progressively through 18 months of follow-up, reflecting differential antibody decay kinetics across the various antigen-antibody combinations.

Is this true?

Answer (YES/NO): YES